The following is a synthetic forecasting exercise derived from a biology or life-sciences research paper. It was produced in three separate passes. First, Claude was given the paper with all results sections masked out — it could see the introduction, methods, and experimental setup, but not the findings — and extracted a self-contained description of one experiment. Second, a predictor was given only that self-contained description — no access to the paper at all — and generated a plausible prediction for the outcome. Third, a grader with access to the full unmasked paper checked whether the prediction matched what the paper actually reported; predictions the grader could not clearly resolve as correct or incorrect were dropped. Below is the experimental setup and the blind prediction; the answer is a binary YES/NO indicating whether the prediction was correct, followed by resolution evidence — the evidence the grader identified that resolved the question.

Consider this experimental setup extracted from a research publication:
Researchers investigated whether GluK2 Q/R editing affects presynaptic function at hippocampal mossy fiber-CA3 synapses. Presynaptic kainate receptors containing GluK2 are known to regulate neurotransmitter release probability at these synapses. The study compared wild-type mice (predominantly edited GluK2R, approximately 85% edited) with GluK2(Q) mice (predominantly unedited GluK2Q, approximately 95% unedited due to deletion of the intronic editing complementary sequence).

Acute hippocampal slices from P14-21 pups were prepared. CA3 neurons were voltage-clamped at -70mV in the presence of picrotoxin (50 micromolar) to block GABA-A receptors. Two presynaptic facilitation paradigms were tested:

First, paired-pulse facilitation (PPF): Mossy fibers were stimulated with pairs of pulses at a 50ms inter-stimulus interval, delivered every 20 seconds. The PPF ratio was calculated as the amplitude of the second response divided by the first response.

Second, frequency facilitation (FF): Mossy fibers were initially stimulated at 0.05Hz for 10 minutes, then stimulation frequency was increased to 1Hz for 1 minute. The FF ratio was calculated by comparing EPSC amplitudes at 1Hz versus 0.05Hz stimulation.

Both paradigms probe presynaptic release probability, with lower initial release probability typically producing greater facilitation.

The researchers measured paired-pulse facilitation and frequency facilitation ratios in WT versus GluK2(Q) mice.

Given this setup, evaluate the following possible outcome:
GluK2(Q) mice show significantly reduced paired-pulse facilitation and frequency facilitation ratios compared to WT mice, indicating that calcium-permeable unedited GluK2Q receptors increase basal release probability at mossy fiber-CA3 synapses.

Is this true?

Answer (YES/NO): NO